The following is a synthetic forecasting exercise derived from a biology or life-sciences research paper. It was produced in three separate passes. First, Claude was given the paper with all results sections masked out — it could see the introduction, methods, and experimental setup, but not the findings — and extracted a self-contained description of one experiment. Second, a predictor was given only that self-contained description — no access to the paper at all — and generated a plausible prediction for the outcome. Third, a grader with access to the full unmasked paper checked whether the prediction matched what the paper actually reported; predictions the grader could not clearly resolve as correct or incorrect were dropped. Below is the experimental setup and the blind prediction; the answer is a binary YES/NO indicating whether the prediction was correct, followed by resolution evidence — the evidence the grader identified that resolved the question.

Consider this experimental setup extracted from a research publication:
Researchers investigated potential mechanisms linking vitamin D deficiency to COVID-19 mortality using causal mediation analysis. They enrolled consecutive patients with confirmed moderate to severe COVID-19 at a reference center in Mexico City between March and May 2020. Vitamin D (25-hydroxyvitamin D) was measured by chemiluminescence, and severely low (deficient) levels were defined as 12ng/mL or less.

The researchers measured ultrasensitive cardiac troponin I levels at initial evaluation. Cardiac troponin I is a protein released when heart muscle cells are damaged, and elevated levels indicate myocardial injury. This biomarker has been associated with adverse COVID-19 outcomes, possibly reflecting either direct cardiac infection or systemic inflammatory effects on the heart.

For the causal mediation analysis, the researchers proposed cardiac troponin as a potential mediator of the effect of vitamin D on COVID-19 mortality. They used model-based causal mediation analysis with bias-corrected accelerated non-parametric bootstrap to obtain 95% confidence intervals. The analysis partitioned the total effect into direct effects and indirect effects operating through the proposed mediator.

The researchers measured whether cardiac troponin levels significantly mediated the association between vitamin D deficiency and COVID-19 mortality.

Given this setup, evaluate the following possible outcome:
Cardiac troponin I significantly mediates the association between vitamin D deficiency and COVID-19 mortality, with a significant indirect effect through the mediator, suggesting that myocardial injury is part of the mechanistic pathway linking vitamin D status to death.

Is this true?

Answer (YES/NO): YES